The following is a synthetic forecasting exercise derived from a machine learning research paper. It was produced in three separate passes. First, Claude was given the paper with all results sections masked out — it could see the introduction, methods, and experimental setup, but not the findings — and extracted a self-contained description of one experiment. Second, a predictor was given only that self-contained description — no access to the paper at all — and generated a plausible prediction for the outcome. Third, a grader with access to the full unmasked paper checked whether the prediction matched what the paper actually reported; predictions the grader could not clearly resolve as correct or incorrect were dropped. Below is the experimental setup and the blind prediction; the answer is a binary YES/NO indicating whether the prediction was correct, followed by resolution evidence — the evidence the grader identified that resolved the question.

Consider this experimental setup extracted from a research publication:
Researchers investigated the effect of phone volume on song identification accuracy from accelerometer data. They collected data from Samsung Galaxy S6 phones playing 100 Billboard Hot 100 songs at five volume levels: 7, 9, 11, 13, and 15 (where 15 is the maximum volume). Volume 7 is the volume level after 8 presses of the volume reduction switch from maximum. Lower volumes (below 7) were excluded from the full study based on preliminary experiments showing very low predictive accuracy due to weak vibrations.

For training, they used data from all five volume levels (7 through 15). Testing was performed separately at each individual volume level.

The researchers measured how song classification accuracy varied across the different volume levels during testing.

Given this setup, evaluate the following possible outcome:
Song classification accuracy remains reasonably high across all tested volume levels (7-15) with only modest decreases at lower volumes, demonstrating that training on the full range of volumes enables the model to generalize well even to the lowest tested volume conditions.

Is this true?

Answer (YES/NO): NO